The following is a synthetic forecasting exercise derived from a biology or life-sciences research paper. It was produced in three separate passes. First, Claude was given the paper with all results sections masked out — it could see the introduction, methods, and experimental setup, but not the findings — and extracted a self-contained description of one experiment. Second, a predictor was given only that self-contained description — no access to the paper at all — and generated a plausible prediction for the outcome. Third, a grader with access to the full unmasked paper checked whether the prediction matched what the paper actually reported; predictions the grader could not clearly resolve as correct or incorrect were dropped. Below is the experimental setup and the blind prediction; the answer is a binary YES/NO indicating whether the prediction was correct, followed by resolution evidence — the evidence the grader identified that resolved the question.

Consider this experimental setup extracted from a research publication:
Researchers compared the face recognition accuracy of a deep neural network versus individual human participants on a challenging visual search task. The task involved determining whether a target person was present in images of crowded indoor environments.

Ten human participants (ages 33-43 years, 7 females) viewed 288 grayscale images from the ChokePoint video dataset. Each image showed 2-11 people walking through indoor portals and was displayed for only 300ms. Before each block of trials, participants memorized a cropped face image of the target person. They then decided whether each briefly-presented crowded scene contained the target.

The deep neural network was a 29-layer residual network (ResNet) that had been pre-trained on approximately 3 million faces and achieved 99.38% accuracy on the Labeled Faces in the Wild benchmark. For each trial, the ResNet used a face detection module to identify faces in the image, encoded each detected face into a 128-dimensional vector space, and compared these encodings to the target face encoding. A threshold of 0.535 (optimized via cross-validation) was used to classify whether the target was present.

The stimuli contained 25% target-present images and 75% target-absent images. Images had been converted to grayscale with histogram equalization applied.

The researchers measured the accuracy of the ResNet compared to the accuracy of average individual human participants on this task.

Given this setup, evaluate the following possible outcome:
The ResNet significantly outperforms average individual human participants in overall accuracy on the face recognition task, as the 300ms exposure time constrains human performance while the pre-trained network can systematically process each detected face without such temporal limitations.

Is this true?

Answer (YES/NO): YES